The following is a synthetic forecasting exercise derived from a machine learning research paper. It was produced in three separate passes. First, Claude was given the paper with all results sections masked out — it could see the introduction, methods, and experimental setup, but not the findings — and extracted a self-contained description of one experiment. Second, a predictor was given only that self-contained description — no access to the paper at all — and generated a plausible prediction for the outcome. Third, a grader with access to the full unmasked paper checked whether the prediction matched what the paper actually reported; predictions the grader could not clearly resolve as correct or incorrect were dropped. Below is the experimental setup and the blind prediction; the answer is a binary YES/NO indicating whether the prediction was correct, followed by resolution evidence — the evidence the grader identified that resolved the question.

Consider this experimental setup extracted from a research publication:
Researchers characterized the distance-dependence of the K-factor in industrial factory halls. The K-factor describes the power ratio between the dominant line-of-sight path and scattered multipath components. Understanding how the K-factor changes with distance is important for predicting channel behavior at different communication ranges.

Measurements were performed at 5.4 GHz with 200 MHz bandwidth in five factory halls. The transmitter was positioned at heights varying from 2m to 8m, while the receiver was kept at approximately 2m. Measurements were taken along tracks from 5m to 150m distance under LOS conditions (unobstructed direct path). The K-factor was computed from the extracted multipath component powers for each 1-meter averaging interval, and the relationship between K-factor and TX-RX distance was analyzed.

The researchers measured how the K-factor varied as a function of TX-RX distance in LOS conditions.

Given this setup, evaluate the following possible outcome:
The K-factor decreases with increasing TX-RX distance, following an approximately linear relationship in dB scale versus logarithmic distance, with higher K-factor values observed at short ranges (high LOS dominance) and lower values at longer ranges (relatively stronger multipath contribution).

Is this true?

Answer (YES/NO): NO